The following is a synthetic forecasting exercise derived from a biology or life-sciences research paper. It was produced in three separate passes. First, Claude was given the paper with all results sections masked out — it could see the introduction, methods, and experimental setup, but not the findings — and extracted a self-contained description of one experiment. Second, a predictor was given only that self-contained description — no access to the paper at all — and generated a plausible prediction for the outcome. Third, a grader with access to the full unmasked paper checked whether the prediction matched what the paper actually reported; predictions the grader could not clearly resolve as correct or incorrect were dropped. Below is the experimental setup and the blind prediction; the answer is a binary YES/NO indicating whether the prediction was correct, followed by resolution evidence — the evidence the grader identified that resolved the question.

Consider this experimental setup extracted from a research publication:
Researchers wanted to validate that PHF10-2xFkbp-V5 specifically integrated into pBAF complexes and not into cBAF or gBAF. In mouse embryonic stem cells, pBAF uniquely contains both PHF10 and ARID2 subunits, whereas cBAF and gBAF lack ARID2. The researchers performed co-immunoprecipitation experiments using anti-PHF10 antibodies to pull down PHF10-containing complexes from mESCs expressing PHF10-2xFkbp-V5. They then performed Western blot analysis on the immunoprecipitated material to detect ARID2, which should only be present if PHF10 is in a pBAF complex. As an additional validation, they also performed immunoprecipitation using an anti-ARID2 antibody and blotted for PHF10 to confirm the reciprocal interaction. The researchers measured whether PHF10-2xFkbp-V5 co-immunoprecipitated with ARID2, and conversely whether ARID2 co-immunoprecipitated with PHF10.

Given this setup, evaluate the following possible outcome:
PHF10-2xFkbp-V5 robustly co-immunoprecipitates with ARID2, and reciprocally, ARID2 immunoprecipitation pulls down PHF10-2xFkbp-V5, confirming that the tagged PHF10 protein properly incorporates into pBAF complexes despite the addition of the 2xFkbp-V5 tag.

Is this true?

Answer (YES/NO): YES